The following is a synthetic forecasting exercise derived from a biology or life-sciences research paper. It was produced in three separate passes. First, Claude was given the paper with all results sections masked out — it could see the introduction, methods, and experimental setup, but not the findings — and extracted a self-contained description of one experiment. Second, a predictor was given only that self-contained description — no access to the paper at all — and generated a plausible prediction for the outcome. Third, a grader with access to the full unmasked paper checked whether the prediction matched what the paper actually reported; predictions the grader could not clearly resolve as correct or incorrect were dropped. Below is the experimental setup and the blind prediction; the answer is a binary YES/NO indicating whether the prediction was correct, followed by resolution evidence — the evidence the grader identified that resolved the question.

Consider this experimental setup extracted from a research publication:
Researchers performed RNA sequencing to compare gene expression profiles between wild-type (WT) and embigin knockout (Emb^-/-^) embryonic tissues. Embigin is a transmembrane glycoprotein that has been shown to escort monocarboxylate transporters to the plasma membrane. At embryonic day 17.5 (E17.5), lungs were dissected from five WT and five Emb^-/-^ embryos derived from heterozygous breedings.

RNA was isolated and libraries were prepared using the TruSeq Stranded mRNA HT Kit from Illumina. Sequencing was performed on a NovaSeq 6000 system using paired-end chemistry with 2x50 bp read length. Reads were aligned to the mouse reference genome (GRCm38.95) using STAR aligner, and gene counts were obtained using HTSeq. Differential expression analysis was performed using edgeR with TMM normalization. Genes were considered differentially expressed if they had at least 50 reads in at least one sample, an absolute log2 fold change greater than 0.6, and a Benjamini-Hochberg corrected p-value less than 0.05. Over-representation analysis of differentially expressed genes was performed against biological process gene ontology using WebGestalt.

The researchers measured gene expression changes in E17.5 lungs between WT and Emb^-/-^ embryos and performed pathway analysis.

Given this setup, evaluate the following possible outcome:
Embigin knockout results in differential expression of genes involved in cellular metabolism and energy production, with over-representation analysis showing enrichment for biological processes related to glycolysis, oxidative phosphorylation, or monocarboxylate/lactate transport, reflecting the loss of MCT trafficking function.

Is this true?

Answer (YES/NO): NO